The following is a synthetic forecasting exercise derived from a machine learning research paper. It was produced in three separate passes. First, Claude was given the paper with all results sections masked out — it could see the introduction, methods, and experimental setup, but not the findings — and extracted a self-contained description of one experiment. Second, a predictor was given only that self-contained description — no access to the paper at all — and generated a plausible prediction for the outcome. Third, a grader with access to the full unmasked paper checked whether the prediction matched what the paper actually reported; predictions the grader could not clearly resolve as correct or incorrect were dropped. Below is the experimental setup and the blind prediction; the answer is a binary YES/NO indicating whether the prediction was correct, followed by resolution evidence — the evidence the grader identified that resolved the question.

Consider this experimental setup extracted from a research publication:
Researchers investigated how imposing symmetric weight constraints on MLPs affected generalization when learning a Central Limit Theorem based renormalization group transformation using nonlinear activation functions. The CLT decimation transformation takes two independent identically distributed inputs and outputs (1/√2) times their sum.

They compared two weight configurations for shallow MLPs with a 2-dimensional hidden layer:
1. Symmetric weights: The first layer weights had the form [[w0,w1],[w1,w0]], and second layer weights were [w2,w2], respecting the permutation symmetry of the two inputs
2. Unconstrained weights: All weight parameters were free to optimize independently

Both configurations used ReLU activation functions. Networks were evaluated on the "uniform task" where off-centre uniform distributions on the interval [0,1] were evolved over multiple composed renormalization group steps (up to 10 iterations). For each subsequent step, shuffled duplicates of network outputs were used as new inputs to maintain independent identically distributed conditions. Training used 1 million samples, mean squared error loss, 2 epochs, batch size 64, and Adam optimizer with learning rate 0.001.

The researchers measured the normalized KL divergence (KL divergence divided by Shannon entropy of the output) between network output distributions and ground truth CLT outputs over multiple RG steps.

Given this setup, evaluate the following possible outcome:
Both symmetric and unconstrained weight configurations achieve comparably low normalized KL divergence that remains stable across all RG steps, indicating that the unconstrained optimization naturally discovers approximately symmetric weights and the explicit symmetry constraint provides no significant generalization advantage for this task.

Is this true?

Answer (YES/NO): NO